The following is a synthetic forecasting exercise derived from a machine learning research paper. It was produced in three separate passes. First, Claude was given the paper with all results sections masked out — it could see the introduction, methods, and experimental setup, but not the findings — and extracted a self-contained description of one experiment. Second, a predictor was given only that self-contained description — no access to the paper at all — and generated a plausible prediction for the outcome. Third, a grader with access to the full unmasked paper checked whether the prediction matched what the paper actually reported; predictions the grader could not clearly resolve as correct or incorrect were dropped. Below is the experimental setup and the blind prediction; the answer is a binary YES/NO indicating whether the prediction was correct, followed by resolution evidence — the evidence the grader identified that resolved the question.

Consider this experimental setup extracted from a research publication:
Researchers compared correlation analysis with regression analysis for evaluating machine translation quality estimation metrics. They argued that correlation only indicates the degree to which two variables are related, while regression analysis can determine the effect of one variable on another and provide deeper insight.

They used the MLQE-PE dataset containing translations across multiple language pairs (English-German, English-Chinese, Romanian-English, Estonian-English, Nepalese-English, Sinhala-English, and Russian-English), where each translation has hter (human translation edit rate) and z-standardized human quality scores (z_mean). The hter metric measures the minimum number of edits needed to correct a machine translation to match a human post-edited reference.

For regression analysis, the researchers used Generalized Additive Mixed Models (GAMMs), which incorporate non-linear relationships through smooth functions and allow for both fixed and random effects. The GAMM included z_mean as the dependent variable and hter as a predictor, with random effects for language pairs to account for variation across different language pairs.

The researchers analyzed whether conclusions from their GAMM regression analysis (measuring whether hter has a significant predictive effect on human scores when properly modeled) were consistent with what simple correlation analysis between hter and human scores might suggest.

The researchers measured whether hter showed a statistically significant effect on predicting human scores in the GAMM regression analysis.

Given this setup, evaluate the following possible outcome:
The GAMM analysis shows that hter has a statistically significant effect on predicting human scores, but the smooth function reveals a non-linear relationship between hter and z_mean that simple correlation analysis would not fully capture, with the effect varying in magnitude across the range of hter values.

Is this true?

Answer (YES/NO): NO